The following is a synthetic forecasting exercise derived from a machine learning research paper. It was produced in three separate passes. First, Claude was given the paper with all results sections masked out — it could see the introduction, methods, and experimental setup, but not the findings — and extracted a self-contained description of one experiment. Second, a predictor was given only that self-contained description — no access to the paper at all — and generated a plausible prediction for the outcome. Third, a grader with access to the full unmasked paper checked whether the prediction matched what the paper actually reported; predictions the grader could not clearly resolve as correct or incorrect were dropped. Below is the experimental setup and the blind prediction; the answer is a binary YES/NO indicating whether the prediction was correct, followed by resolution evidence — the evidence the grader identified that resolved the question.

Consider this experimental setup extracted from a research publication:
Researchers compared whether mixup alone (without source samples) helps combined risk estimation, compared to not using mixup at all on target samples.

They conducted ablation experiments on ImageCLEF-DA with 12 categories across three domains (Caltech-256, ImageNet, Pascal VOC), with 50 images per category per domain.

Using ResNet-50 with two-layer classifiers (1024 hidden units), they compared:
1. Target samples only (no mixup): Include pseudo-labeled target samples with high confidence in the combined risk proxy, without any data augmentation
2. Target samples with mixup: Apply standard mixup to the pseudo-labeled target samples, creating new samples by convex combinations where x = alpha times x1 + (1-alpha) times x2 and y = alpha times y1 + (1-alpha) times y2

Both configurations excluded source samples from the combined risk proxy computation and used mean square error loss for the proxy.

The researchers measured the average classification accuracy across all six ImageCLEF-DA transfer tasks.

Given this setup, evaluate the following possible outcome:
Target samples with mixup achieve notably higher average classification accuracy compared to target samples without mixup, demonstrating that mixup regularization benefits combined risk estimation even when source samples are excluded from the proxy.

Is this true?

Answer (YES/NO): NO